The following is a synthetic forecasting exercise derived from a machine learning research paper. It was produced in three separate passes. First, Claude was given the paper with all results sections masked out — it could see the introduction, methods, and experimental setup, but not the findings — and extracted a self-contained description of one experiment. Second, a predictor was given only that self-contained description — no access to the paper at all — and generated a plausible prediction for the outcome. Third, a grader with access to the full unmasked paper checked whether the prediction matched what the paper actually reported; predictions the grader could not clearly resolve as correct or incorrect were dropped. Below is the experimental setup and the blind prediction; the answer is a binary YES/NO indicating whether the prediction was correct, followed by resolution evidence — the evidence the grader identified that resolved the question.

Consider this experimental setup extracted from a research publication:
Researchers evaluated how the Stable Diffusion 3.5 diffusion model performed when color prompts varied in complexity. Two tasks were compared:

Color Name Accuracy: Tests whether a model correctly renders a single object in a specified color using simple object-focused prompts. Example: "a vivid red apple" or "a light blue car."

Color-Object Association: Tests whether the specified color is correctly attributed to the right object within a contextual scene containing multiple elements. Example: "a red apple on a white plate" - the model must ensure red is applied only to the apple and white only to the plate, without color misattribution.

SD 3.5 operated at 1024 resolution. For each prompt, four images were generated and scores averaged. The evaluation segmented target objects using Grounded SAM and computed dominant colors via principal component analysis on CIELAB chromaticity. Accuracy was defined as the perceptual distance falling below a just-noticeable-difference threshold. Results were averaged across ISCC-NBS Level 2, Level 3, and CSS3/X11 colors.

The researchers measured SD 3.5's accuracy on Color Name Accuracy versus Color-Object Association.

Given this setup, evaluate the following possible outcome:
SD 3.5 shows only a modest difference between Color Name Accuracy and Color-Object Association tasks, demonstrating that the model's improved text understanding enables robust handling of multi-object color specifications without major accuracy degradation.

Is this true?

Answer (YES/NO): NO